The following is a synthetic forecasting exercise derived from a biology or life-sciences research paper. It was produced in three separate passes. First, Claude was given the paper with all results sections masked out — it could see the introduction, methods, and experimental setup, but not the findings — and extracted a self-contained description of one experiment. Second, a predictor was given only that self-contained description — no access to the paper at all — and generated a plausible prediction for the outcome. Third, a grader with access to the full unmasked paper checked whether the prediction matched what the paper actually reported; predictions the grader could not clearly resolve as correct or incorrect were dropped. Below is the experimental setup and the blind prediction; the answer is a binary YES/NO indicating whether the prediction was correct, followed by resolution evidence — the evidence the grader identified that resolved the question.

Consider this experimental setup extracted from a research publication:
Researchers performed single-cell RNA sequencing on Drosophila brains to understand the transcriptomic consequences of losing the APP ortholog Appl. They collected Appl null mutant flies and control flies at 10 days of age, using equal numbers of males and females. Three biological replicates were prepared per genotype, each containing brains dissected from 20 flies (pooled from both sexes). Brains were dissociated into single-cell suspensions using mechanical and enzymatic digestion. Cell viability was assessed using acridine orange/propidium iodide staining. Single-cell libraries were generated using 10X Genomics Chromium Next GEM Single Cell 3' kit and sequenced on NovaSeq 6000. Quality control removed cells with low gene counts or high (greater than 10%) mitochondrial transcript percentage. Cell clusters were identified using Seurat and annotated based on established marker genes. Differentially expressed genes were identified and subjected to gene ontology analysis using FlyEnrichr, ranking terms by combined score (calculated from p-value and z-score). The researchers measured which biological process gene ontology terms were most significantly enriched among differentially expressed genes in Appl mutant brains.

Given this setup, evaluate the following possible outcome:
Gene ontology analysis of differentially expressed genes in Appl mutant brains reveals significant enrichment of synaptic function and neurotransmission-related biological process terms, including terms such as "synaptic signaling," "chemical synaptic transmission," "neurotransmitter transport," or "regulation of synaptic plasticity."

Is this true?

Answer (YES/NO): YES